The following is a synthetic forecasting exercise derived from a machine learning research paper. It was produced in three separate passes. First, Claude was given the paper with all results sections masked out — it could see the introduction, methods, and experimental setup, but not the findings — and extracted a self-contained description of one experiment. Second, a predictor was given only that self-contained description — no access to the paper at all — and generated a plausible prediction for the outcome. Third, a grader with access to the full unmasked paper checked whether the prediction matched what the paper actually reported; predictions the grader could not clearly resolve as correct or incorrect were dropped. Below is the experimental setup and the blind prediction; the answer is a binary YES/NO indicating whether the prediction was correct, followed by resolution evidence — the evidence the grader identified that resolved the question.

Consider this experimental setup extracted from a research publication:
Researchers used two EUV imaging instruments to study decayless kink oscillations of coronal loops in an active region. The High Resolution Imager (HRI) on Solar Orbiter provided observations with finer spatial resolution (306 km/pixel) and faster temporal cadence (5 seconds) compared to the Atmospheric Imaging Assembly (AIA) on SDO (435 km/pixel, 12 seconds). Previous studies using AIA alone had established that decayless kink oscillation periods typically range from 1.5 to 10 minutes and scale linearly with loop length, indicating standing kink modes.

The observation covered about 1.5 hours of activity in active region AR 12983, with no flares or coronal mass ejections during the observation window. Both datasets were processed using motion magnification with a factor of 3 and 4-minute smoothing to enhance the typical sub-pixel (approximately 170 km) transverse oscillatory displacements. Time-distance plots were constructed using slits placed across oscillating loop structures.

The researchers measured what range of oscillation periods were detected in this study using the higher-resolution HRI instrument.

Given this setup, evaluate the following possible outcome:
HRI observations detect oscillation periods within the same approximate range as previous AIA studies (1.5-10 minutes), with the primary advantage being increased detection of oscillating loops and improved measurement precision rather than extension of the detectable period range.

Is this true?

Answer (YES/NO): NO